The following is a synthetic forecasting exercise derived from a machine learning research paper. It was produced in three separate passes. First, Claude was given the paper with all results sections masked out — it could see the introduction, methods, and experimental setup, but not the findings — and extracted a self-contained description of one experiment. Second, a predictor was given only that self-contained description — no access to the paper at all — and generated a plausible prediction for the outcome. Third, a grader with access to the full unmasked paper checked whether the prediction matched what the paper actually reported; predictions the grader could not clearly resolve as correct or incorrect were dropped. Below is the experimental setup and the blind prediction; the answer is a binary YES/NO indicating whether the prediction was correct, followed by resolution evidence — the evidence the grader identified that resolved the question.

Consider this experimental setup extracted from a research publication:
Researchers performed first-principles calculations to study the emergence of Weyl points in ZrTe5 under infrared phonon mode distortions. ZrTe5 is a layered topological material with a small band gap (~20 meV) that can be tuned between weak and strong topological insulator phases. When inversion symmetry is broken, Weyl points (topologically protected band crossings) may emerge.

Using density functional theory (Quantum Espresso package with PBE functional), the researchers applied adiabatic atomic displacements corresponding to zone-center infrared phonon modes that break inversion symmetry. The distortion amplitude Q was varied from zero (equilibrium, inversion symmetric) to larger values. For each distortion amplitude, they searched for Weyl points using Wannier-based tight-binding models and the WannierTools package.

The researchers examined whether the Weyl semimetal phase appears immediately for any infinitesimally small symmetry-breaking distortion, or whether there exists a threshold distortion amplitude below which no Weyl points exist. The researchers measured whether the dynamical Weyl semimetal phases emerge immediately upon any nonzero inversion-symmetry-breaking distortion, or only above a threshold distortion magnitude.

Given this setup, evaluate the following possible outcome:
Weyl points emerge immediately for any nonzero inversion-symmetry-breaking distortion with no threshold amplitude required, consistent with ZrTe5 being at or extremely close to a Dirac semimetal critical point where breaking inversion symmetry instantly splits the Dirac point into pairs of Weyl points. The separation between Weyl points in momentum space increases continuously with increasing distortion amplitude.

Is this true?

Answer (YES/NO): NO